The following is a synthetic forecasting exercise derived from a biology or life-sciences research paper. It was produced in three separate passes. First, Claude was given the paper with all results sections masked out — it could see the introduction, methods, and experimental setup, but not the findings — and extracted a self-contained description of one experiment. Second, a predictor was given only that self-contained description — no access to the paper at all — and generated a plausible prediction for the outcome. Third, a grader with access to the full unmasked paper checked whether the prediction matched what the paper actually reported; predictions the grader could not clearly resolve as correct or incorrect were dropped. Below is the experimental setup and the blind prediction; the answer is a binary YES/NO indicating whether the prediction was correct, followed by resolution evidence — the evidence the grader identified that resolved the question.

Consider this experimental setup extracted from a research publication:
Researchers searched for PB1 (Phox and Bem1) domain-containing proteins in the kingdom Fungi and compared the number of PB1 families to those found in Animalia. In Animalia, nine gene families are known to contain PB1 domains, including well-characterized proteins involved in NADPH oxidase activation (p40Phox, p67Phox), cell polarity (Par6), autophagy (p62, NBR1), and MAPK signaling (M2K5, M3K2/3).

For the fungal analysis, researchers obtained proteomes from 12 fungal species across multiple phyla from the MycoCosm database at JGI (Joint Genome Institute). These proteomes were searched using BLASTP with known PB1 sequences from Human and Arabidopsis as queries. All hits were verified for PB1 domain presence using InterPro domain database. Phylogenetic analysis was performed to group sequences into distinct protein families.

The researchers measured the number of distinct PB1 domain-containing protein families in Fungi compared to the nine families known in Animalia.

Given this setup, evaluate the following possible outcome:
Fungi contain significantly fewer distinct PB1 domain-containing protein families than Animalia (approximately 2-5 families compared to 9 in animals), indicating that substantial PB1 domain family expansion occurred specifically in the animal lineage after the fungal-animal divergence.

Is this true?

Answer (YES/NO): YES